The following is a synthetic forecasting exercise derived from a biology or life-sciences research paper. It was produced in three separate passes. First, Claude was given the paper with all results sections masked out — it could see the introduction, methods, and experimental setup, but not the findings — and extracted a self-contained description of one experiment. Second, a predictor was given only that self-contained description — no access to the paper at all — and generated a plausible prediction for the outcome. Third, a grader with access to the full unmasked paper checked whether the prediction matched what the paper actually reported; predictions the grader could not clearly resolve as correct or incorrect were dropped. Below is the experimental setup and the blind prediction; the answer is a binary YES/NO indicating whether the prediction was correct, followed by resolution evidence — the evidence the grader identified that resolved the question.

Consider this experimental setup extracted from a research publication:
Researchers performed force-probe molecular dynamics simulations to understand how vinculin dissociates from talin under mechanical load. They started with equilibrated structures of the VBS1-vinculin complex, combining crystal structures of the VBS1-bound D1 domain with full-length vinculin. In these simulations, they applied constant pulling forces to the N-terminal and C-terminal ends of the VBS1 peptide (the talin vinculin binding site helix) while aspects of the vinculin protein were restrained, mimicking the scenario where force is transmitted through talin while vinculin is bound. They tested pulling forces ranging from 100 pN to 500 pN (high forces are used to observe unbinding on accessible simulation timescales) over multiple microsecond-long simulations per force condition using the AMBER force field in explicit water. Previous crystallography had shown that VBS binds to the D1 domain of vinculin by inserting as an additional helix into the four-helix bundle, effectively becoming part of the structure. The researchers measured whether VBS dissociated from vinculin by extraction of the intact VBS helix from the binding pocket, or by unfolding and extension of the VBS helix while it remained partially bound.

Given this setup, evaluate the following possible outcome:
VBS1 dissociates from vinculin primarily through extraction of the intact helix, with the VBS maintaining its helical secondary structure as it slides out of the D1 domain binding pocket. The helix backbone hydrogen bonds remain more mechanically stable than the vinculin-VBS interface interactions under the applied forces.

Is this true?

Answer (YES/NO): NO